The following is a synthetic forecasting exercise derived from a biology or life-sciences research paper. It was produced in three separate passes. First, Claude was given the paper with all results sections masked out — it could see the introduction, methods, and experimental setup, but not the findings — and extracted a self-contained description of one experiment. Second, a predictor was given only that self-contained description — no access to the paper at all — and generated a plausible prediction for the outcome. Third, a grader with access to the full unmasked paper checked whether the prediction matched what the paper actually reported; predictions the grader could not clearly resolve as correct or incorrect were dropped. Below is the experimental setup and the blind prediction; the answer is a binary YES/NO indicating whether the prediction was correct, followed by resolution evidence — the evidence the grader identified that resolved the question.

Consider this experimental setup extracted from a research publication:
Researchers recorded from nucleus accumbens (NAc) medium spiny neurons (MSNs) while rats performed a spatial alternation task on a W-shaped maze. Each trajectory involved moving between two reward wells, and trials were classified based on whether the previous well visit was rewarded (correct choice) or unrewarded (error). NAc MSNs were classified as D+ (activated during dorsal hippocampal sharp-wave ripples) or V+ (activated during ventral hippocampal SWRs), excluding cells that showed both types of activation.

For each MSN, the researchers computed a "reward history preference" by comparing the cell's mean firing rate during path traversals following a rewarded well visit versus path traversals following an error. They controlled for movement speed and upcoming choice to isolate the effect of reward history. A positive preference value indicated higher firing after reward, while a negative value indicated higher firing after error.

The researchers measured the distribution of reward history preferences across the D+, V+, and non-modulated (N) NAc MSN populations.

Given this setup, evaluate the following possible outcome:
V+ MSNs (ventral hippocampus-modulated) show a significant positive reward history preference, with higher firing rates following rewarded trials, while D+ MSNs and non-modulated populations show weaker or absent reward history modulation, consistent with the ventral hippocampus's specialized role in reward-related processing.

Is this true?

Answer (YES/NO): NO